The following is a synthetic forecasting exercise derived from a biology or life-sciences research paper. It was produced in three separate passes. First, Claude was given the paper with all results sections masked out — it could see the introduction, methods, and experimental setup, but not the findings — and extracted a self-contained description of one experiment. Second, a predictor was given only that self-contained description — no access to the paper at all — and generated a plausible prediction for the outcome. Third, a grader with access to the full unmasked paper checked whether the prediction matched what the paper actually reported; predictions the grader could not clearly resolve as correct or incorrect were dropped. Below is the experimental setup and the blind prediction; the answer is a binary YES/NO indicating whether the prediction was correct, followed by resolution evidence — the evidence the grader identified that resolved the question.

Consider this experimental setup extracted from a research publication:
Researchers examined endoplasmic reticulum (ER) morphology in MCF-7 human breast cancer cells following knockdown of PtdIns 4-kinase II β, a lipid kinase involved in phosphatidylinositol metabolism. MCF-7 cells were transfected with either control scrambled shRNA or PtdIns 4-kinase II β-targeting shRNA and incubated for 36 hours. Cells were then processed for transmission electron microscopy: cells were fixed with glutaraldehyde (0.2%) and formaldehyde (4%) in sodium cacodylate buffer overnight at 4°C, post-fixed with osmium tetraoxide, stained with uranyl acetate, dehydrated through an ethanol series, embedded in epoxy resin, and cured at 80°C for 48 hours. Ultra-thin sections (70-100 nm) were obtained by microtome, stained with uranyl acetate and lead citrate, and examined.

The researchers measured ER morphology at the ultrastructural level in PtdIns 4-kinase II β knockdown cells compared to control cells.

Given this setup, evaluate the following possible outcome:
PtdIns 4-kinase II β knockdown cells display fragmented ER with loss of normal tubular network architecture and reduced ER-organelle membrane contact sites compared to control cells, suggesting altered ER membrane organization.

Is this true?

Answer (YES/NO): NO